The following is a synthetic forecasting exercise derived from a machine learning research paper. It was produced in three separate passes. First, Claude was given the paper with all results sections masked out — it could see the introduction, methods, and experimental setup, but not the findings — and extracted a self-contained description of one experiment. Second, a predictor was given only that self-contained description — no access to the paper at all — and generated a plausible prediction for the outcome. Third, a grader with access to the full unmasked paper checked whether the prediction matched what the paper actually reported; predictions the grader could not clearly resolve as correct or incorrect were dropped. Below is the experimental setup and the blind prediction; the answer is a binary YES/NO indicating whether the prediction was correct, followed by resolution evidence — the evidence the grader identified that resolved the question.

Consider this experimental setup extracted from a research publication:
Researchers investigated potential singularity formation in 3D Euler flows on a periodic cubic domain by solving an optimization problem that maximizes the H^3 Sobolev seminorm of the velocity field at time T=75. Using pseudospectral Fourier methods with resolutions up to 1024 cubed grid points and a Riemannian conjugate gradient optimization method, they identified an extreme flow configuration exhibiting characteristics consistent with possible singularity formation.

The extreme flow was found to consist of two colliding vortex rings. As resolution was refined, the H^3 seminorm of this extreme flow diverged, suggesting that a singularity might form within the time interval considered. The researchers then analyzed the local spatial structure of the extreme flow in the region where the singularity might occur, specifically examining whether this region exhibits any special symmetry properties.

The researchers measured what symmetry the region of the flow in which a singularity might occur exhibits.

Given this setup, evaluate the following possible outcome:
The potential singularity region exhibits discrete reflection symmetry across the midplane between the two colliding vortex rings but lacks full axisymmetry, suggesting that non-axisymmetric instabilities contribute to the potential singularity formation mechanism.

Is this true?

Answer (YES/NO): NO